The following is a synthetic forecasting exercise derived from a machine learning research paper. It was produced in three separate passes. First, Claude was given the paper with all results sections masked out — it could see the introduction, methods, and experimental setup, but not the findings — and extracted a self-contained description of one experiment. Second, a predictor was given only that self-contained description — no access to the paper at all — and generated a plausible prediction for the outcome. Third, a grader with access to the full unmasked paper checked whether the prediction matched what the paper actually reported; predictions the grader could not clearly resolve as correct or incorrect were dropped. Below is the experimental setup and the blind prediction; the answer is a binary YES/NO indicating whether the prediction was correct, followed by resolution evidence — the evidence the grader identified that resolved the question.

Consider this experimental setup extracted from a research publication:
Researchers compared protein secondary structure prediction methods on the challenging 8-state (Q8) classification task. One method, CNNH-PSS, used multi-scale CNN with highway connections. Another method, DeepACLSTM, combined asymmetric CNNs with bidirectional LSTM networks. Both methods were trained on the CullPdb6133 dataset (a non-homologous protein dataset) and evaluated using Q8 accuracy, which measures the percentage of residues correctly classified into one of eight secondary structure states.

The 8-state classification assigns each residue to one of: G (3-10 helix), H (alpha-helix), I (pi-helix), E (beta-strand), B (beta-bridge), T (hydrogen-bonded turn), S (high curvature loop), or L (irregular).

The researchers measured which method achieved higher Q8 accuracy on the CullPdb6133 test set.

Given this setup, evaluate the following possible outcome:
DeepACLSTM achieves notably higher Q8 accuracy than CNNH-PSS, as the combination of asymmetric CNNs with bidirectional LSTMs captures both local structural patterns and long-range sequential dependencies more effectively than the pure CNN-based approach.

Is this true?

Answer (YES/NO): NO